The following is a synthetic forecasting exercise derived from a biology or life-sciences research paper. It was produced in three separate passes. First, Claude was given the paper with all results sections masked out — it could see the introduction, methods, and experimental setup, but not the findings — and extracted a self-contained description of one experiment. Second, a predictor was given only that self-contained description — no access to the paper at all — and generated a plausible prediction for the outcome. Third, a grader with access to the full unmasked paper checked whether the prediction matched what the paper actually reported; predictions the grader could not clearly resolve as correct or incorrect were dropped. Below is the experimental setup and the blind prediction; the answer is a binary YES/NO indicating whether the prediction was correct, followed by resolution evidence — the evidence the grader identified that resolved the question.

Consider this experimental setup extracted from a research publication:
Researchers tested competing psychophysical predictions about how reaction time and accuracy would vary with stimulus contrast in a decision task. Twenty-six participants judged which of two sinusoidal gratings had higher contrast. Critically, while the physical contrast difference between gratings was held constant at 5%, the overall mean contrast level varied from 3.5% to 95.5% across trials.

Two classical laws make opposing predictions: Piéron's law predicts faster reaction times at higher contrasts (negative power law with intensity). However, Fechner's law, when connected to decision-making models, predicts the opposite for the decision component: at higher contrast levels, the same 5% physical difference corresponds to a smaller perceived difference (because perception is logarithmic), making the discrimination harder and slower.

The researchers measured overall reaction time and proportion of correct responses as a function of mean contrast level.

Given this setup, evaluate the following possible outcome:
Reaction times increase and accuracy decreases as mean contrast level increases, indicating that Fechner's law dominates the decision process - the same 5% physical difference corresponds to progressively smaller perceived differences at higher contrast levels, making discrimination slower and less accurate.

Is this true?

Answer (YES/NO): YES